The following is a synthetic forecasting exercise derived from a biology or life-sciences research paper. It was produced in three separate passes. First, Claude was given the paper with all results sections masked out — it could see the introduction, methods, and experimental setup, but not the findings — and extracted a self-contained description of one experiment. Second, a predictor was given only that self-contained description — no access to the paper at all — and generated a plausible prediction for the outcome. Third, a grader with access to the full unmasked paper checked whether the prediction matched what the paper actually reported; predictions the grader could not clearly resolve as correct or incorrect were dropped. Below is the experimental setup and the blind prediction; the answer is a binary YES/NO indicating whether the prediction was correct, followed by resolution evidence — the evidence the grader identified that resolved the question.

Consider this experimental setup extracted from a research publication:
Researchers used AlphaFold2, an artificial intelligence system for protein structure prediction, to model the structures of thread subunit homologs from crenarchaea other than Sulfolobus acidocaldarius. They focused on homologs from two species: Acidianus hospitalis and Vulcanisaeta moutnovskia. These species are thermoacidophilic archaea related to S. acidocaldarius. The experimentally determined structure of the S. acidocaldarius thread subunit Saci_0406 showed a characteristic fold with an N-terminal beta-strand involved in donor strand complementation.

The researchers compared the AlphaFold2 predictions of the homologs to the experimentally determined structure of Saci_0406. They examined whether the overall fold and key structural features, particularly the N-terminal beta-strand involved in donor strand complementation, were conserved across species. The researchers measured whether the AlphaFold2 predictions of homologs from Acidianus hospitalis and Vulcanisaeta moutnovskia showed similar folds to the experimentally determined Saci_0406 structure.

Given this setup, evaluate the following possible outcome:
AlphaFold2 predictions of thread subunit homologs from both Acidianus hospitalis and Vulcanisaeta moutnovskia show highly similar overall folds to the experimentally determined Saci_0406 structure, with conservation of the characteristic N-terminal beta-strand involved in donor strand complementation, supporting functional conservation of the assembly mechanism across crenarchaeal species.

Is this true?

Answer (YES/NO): YES